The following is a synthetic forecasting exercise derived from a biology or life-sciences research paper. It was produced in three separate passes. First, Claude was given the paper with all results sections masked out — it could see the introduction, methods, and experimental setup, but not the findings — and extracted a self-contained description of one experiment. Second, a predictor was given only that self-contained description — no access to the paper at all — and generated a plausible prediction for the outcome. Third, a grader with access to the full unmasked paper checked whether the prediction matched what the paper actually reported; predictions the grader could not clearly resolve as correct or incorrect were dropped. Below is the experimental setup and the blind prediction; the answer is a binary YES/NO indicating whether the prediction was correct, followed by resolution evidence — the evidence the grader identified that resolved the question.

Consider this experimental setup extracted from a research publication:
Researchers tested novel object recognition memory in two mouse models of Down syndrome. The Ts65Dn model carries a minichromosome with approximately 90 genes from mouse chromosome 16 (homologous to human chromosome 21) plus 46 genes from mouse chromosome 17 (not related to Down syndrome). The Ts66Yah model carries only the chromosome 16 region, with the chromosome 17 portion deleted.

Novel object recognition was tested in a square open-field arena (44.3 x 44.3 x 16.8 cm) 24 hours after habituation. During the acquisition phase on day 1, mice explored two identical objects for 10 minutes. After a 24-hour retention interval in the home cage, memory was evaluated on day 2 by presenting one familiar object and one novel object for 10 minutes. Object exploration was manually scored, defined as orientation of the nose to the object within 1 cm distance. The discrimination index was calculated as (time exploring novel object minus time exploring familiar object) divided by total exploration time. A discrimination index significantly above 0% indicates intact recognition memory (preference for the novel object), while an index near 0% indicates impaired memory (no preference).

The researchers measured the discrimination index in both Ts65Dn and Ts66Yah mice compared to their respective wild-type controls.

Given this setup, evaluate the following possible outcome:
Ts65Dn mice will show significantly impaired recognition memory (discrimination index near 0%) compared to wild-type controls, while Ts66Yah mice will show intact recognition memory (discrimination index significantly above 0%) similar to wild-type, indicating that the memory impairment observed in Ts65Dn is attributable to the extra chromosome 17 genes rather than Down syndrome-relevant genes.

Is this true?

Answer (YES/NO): NO